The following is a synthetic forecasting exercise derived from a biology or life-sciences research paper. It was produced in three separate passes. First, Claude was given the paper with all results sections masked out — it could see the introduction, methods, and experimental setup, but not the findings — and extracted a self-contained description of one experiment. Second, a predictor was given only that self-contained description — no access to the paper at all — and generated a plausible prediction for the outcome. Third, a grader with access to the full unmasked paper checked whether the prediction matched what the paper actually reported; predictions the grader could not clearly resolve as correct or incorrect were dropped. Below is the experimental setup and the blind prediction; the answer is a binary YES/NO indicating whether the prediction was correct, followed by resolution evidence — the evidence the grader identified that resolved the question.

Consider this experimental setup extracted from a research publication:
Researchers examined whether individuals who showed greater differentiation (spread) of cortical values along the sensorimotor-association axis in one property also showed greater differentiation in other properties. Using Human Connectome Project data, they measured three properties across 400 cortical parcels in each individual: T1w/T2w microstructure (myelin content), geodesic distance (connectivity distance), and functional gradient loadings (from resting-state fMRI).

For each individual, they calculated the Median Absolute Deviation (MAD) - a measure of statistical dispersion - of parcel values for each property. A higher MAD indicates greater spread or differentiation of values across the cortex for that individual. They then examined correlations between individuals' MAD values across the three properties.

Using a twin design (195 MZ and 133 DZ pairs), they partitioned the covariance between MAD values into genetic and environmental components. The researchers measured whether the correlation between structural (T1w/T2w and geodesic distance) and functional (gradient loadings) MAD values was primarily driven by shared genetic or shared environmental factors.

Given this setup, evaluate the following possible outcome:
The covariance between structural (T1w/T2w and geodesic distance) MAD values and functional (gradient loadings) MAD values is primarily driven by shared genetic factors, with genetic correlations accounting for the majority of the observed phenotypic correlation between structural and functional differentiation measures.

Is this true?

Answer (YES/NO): NO